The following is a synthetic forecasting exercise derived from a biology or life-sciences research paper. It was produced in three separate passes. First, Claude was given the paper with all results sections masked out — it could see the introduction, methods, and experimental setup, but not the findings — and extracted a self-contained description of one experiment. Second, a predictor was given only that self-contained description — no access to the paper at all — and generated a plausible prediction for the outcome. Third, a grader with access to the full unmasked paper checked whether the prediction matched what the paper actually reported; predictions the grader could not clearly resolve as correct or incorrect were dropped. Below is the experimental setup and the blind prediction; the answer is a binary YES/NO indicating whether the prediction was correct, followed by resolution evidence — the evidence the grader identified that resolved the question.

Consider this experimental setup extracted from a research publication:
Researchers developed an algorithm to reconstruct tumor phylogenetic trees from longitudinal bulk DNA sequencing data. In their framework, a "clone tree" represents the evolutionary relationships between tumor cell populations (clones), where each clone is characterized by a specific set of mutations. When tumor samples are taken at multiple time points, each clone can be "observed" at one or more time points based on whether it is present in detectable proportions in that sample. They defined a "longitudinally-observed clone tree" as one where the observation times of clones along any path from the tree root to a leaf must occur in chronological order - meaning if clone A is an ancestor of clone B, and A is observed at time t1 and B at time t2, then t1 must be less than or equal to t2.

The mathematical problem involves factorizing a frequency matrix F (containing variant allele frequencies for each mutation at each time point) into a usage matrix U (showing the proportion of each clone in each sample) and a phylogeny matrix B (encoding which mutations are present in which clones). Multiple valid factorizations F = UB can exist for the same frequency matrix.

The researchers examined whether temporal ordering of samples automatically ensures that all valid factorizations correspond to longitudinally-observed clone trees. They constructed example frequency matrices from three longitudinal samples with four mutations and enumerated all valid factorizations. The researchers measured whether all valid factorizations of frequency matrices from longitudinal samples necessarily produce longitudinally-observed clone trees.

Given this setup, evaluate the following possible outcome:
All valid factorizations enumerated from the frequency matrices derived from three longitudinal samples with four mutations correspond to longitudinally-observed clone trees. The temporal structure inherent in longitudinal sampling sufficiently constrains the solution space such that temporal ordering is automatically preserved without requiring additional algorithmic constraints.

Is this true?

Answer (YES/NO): NO